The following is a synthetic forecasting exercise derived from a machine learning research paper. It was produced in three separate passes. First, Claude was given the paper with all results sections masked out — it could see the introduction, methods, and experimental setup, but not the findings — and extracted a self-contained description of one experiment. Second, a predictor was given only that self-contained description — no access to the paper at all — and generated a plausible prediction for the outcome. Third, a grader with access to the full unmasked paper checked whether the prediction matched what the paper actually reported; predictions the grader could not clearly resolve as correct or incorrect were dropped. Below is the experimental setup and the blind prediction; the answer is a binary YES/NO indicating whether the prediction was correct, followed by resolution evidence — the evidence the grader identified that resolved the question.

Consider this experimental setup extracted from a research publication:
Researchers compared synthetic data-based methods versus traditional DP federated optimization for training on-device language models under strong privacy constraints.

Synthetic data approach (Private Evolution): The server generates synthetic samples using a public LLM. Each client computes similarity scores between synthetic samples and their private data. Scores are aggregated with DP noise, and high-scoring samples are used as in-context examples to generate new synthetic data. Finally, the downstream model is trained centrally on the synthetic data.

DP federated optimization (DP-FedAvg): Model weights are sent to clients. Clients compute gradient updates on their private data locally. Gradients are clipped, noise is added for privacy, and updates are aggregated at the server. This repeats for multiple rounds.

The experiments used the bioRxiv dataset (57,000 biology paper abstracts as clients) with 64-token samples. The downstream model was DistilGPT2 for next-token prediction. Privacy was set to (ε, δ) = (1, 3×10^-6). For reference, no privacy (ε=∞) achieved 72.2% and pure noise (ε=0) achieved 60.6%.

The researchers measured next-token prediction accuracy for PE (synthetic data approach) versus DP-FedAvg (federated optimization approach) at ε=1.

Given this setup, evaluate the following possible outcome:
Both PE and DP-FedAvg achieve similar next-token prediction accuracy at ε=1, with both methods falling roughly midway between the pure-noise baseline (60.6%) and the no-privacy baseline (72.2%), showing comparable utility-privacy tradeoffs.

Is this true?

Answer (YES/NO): NO